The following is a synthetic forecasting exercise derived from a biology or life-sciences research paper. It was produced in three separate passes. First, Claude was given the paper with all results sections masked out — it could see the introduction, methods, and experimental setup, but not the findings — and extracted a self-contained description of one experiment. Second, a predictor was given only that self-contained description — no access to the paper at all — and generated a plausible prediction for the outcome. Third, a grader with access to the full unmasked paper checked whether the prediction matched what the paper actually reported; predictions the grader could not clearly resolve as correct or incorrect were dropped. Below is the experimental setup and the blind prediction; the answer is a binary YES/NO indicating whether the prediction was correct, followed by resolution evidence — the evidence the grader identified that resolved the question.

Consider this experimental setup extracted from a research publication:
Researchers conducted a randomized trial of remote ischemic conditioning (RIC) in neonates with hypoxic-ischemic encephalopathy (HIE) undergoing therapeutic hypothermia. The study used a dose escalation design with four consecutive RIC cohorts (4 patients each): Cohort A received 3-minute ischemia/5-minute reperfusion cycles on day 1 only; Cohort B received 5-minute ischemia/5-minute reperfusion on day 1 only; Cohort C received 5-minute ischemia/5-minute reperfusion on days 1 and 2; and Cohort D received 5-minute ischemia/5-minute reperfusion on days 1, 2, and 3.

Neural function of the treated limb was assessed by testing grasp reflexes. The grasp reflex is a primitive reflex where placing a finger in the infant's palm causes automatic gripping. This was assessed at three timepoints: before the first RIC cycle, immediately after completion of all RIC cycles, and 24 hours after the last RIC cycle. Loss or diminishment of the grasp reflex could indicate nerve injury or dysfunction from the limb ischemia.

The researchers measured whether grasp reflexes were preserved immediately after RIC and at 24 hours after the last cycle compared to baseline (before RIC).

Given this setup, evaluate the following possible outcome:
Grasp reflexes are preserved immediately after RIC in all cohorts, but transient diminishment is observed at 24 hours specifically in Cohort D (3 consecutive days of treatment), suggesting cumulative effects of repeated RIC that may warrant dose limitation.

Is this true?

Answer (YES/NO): NO